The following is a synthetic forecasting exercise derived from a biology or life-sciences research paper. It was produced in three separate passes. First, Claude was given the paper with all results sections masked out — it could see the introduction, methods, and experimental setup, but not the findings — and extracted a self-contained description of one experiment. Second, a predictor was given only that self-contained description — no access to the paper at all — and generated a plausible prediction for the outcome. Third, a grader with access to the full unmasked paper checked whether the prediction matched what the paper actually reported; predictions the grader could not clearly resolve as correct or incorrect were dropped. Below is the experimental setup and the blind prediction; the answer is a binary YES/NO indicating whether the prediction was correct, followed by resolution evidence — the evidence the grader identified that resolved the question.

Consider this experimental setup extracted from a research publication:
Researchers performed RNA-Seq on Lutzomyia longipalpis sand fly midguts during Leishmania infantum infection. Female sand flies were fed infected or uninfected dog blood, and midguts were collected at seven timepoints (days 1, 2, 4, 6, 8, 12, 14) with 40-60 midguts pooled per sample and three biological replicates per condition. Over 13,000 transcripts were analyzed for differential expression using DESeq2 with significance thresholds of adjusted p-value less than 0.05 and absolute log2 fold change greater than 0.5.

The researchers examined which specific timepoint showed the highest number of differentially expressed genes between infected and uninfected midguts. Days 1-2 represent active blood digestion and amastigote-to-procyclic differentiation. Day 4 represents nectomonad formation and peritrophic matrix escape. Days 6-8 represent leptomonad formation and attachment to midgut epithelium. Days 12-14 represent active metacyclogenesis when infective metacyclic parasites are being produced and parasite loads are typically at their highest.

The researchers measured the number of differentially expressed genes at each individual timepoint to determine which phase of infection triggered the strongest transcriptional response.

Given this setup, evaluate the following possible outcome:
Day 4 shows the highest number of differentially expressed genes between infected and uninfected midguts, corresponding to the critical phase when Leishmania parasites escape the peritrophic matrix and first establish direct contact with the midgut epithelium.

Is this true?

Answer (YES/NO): YES